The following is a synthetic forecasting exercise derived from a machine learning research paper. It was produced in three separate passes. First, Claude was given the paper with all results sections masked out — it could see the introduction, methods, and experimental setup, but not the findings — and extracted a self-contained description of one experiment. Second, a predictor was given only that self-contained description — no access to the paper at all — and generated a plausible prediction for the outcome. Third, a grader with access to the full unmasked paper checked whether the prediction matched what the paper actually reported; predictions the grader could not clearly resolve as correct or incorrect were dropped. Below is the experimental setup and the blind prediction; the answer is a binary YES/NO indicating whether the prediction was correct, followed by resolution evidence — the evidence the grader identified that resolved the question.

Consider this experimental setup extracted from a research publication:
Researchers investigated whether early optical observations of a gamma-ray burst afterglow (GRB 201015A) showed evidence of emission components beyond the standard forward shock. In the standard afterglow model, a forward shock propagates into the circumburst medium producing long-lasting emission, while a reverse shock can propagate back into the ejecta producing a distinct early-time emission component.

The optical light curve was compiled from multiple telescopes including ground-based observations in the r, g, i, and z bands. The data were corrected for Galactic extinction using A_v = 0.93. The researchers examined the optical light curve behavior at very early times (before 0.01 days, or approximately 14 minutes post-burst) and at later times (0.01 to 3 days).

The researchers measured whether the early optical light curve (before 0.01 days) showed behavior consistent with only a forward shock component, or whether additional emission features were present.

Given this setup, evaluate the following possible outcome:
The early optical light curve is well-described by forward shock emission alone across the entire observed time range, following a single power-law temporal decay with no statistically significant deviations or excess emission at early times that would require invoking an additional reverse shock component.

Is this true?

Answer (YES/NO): NO